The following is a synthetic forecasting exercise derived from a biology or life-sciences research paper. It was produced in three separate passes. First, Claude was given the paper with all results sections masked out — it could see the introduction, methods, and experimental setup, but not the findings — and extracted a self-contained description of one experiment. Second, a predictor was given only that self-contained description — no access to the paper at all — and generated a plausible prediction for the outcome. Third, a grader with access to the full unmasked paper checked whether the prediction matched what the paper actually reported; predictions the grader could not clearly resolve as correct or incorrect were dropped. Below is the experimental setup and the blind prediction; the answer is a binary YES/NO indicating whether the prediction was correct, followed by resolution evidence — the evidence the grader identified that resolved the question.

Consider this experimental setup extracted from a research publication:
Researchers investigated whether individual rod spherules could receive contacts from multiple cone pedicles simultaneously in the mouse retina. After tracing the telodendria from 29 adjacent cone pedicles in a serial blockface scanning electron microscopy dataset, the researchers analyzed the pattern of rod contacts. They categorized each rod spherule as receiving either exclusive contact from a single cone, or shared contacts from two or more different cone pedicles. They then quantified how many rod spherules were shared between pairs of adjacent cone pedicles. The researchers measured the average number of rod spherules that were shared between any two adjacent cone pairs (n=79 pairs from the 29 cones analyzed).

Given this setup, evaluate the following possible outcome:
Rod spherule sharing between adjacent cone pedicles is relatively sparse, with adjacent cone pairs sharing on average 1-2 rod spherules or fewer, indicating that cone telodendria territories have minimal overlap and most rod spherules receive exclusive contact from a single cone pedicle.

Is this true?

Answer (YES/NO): NO